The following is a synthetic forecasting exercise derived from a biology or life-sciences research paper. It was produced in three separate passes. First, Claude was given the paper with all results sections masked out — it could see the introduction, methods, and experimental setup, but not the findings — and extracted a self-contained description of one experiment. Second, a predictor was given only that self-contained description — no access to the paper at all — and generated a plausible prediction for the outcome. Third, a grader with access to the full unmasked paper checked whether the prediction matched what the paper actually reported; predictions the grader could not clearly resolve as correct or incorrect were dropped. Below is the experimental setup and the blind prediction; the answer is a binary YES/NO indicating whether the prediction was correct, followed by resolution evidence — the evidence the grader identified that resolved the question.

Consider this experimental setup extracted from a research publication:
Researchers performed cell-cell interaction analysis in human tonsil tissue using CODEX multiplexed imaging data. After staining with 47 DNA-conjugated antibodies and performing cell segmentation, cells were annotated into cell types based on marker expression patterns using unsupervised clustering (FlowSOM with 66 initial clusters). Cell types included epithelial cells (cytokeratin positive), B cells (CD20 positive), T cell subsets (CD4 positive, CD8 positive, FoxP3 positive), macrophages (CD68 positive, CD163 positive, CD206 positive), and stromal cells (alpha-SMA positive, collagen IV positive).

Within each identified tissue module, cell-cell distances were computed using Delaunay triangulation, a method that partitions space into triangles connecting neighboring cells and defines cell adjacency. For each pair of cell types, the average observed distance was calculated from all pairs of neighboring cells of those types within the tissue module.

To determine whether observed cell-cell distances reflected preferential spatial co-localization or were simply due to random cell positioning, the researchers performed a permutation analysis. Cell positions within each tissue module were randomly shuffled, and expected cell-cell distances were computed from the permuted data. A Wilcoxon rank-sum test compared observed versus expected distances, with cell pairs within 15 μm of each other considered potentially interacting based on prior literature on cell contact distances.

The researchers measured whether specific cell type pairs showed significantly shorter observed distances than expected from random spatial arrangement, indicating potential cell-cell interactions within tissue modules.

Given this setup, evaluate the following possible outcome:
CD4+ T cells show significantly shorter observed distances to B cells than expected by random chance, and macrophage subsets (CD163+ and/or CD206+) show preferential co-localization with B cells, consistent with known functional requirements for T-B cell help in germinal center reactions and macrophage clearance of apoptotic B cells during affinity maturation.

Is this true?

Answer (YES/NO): YES